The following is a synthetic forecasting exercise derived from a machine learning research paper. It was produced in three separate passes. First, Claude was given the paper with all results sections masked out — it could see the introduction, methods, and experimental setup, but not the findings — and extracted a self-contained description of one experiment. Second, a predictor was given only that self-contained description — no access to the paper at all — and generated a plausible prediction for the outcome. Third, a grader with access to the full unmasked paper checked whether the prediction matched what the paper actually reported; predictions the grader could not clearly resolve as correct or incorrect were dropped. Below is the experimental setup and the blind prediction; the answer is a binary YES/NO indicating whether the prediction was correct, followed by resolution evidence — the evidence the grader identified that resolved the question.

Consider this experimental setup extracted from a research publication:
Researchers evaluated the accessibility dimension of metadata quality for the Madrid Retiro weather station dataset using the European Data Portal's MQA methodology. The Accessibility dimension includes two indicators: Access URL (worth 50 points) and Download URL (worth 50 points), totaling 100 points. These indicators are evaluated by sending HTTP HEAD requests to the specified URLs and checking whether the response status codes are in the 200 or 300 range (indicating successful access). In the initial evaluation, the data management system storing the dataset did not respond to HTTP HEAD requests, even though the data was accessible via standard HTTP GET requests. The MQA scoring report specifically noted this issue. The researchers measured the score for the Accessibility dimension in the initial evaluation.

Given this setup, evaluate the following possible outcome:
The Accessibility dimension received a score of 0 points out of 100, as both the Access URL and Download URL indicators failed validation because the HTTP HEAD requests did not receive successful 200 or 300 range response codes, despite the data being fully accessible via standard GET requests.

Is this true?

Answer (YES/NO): YES